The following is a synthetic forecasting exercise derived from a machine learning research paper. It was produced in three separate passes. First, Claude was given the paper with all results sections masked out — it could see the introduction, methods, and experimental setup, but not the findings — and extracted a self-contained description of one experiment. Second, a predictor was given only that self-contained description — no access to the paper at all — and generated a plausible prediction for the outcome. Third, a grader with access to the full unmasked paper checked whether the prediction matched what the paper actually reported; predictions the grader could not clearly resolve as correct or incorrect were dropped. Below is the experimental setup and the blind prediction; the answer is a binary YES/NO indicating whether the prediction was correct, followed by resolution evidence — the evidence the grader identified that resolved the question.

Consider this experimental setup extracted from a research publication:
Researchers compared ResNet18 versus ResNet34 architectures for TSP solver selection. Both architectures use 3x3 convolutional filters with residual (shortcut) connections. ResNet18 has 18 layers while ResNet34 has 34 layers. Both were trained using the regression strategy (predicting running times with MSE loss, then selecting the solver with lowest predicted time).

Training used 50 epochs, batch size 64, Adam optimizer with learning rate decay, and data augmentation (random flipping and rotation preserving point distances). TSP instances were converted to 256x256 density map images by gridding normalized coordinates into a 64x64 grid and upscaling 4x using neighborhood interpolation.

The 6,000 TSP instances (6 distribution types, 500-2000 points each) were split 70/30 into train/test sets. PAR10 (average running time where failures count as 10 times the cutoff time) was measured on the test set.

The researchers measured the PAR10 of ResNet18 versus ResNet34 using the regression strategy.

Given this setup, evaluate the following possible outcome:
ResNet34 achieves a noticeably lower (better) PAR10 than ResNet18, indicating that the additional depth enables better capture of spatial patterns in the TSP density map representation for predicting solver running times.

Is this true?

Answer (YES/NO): YES